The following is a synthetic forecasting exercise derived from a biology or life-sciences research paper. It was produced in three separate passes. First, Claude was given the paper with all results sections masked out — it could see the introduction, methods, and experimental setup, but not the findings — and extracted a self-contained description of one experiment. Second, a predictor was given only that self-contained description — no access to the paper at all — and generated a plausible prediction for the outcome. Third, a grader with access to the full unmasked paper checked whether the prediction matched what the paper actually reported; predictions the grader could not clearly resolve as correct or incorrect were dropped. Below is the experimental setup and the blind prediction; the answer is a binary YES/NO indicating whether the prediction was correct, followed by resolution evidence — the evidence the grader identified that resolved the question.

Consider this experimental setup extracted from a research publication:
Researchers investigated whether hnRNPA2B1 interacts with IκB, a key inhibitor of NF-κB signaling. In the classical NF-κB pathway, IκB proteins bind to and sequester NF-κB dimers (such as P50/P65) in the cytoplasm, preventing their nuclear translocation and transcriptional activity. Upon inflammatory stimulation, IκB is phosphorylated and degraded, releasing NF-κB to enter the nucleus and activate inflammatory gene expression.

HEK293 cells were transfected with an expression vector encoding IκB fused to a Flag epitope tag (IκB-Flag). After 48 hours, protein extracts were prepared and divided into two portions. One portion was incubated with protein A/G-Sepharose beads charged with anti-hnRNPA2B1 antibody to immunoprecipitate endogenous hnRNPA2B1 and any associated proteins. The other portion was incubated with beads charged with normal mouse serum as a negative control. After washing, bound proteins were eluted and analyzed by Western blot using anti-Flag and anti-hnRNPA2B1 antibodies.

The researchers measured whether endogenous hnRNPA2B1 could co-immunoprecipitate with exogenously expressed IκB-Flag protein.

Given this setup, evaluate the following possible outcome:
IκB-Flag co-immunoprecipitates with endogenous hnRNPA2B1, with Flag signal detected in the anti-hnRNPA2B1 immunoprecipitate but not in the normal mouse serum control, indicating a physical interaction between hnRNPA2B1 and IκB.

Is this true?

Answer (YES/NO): NO